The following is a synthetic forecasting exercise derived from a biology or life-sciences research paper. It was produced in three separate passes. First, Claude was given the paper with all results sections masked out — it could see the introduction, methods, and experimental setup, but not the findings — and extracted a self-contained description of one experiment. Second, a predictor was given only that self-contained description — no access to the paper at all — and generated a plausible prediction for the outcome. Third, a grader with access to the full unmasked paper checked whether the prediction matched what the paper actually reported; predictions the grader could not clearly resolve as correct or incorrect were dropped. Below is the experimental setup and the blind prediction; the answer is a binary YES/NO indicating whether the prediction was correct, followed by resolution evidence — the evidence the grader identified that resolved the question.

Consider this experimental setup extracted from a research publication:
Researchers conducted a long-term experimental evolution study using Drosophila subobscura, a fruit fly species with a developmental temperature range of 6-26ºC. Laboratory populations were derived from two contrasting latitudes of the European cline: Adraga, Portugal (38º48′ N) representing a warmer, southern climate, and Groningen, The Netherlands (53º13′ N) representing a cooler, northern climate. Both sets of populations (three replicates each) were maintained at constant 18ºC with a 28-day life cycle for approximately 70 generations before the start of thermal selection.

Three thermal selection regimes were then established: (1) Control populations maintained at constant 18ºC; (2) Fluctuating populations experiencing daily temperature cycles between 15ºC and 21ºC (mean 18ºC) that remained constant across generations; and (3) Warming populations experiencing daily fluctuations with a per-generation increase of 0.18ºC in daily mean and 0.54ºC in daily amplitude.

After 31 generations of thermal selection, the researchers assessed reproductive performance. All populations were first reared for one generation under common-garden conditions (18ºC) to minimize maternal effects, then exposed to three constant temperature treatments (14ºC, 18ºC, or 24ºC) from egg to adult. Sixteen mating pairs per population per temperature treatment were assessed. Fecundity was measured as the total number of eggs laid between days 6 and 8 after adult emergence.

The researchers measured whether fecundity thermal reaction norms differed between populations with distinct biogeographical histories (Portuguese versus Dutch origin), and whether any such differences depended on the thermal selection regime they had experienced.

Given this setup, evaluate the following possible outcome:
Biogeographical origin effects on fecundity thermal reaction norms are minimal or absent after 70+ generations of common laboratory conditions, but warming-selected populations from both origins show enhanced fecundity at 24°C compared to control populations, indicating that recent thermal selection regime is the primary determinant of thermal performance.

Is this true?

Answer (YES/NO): NO